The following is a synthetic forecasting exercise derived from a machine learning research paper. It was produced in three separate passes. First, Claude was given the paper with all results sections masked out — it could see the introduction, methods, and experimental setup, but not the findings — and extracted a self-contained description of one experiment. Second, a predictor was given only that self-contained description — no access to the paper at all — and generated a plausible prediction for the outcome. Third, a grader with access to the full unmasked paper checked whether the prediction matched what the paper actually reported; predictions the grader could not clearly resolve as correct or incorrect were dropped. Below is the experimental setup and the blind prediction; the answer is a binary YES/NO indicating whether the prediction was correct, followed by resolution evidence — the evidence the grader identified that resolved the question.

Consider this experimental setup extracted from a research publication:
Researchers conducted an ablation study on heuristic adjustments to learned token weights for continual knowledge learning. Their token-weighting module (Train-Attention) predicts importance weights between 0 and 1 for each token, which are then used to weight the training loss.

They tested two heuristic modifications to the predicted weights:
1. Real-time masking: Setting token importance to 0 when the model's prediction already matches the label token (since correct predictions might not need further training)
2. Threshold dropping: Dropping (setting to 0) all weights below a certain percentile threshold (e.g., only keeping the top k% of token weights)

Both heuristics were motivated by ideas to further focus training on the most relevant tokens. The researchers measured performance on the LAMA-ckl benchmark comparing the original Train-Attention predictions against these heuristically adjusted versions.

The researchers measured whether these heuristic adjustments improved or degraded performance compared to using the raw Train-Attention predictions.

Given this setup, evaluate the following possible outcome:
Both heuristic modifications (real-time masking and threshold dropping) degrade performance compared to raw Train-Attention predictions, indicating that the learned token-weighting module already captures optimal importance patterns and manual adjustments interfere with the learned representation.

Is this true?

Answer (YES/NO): YES